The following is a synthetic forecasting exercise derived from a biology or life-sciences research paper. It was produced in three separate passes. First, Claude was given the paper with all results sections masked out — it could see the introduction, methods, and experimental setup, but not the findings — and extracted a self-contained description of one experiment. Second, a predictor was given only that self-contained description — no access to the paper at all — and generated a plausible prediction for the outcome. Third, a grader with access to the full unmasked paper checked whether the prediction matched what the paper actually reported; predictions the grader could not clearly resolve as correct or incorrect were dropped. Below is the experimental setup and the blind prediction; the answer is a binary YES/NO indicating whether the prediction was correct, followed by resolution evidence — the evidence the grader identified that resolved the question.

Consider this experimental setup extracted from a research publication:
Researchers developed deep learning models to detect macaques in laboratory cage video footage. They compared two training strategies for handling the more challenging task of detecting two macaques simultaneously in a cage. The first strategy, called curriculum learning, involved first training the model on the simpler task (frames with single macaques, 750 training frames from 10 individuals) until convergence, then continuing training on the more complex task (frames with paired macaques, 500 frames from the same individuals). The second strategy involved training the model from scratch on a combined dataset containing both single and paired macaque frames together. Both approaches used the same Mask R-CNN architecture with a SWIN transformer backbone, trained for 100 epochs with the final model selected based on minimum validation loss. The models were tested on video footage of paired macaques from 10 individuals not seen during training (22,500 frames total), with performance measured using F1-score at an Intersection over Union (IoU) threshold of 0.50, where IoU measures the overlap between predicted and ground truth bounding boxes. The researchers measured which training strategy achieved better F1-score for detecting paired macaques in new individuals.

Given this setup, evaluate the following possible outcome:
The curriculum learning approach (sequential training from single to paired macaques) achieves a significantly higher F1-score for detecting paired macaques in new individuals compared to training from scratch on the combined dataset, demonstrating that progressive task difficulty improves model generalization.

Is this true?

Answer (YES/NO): NO